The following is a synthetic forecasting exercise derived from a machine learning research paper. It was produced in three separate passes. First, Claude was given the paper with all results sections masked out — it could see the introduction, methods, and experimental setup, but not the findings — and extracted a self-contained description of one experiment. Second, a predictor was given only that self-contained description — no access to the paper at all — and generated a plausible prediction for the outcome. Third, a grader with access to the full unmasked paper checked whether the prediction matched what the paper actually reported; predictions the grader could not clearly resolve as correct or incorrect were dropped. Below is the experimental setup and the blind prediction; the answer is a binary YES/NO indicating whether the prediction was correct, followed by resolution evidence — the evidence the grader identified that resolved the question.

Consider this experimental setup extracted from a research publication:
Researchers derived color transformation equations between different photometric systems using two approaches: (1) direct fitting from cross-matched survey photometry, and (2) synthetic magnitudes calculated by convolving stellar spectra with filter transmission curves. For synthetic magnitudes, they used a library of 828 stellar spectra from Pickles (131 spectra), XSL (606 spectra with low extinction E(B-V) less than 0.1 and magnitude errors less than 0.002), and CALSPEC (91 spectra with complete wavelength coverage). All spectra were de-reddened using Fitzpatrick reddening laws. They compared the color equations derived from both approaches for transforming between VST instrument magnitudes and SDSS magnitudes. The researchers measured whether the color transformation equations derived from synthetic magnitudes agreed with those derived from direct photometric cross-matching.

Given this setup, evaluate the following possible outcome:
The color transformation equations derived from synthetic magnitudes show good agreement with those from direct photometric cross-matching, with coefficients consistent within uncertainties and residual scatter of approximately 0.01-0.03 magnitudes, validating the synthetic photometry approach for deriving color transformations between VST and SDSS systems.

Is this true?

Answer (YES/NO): NO